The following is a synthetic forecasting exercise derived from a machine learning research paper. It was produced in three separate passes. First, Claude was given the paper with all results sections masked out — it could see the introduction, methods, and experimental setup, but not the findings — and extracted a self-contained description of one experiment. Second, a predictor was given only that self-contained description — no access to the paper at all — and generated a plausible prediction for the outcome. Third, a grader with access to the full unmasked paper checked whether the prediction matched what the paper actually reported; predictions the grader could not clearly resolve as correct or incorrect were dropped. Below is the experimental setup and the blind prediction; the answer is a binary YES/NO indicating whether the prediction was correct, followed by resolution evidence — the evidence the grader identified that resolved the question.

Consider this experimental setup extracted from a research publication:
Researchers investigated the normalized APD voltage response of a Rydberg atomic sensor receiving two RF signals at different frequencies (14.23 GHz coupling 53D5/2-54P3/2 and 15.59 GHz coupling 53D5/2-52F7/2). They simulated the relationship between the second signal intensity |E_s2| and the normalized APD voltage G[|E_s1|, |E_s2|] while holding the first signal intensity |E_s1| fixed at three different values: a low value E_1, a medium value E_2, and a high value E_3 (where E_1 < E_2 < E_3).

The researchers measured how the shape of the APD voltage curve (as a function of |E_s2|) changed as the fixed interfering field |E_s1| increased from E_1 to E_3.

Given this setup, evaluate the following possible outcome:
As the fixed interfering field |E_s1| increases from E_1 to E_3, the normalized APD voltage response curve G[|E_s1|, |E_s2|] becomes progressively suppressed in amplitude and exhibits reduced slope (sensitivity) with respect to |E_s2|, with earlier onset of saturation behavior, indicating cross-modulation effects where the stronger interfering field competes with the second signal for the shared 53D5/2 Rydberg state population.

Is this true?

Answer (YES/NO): YES